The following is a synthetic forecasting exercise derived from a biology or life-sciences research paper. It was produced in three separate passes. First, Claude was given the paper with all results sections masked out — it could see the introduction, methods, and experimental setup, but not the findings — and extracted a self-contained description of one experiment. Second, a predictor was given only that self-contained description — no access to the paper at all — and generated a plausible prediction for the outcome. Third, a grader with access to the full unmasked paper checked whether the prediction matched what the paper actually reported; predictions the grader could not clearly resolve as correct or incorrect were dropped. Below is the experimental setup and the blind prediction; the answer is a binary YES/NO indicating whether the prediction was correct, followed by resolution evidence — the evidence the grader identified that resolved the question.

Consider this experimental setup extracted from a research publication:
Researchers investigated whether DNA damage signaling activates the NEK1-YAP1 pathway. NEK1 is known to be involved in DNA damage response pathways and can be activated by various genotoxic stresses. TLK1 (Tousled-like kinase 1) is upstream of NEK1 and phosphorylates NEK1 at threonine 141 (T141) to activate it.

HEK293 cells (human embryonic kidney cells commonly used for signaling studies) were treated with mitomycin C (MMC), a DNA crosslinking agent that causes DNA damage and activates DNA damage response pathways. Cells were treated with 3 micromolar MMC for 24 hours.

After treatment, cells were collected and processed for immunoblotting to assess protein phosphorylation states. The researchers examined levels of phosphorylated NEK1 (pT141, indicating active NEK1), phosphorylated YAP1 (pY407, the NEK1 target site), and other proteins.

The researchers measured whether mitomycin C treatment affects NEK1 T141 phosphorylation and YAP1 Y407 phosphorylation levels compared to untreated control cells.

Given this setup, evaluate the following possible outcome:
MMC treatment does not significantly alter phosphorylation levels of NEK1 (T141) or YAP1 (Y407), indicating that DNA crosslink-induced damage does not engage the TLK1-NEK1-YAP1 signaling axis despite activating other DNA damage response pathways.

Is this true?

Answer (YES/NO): NO